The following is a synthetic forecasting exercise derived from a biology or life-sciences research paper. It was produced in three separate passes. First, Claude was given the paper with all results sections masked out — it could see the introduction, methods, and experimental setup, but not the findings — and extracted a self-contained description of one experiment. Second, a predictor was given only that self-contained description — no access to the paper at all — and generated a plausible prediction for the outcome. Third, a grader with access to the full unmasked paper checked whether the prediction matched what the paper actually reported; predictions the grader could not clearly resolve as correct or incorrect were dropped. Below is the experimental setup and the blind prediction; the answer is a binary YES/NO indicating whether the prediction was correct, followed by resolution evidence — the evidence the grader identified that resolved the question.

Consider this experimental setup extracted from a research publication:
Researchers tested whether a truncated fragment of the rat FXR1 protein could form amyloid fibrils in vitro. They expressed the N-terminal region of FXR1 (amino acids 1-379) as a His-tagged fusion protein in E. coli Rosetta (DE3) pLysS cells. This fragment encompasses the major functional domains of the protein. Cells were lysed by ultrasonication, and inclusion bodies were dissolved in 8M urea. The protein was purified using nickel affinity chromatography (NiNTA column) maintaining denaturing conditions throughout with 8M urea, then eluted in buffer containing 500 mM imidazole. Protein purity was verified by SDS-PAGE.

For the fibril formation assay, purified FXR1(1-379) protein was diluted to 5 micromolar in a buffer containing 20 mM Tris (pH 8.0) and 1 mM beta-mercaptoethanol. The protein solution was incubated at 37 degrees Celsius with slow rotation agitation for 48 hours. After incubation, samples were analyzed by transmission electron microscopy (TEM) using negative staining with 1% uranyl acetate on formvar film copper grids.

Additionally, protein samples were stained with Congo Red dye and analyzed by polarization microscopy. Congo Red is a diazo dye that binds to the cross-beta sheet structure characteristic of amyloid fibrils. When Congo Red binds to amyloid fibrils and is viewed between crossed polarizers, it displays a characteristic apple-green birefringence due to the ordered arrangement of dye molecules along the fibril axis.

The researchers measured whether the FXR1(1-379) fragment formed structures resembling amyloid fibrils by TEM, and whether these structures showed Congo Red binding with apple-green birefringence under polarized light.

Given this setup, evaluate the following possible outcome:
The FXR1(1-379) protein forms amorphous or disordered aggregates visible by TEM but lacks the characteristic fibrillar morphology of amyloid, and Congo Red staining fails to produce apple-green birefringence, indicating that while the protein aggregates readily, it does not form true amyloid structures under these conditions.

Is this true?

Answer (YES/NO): NO